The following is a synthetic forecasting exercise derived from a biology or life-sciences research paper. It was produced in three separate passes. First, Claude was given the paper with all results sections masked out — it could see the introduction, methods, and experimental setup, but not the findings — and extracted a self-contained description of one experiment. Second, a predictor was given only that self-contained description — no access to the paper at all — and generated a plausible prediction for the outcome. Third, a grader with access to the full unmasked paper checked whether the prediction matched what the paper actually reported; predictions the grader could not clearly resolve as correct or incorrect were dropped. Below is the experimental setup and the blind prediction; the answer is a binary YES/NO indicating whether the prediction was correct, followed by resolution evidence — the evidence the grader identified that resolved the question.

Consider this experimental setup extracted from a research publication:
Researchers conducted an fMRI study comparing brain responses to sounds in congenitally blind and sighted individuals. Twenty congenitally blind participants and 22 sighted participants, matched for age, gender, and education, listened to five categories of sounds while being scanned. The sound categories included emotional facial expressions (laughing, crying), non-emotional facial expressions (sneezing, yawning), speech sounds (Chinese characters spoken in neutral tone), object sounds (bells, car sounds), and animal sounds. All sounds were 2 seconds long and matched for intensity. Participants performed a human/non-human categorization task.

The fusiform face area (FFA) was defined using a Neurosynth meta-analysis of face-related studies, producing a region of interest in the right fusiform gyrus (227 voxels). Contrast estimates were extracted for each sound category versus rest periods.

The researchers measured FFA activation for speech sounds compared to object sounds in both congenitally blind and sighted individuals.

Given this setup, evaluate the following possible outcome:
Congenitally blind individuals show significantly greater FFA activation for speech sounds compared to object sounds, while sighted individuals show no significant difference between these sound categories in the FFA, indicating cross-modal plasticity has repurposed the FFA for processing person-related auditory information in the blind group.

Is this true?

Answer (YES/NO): NO